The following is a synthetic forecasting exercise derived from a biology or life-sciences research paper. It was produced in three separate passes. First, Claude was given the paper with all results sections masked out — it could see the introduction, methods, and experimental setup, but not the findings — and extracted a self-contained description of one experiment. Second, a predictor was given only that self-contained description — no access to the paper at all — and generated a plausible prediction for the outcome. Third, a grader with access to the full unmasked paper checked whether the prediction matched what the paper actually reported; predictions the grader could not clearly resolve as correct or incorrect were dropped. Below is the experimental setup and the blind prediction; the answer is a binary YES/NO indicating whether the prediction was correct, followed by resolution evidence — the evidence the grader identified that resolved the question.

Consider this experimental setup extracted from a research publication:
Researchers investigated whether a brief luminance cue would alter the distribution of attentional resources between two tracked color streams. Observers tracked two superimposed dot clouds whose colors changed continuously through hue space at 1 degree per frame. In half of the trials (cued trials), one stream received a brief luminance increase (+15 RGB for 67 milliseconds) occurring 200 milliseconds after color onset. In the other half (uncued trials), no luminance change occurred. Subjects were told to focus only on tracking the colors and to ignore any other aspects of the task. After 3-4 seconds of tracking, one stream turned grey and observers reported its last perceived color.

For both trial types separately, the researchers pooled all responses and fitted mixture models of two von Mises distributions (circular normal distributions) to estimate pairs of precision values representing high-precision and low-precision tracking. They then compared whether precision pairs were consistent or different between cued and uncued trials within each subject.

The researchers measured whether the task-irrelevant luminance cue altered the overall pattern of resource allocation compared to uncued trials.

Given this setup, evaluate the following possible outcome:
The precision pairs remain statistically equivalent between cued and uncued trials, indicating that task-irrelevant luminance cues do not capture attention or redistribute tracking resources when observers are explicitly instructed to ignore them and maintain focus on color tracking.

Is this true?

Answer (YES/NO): YES